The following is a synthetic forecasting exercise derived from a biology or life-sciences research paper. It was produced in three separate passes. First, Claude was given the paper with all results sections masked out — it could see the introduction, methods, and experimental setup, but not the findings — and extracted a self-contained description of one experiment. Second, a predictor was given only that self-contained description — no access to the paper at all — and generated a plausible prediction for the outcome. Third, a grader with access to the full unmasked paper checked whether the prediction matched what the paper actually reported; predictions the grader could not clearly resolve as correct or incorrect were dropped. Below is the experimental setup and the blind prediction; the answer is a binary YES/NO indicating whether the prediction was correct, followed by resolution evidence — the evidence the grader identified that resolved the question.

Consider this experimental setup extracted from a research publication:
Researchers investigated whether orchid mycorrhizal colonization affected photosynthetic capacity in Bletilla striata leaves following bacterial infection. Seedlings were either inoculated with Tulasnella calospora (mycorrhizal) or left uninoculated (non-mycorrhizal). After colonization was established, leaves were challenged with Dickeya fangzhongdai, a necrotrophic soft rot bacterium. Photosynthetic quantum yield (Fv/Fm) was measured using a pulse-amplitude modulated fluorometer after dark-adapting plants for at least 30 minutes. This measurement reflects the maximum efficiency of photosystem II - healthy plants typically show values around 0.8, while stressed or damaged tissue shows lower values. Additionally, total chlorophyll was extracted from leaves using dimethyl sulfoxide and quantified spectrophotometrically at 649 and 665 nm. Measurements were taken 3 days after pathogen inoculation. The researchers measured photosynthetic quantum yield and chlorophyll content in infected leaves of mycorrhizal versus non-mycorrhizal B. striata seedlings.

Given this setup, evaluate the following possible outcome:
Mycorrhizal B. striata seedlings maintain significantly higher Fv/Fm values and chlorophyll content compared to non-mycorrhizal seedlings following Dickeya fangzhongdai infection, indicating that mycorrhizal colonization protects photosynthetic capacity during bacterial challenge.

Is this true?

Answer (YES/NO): YES